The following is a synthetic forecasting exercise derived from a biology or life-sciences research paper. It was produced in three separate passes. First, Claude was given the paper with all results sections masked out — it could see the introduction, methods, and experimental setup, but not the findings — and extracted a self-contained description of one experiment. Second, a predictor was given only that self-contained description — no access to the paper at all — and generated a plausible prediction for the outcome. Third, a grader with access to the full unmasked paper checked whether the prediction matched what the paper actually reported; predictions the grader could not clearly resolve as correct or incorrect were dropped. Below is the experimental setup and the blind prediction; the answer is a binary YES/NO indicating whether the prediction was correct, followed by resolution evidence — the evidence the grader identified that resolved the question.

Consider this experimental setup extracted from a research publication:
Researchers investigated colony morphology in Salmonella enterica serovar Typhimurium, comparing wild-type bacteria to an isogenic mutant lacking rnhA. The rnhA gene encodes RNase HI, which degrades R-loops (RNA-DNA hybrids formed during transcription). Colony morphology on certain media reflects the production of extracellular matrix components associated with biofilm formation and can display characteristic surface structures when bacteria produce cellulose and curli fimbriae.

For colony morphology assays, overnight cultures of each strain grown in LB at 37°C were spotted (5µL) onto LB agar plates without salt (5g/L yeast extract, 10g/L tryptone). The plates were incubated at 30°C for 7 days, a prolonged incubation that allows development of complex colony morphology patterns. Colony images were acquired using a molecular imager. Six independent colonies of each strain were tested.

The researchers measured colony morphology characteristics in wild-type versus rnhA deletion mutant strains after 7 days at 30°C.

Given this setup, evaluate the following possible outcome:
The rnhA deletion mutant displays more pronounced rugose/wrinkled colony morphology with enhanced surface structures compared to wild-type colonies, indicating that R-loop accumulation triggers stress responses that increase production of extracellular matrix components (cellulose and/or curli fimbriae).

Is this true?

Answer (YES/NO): NO